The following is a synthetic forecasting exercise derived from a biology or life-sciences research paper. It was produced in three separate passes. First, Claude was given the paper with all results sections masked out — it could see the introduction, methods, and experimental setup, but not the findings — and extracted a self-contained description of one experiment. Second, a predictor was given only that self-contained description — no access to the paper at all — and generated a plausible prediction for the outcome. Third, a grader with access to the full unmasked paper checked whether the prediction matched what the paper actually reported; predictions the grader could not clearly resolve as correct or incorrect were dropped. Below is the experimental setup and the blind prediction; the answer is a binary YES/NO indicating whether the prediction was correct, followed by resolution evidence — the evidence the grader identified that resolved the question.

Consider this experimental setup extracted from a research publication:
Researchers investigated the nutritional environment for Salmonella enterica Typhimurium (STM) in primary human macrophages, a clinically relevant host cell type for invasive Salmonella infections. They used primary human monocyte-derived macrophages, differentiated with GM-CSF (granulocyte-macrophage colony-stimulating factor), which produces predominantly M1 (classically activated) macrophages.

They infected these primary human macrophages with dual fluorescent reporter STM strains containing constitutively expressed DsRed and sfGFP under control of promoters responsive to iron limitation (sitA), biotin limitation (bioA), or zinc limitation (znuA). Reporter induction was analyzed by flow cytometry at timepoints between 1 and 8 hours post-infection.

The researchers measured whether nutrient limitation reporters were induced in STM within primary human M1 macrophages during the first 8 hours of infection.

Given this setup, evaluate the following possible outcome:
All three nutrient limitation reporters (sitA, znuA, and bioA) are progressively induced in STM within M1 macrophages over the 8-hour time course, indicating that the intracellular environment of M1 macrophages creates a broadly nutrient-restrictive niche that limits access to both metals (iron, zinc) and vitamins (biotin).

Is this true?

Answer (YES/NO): NO